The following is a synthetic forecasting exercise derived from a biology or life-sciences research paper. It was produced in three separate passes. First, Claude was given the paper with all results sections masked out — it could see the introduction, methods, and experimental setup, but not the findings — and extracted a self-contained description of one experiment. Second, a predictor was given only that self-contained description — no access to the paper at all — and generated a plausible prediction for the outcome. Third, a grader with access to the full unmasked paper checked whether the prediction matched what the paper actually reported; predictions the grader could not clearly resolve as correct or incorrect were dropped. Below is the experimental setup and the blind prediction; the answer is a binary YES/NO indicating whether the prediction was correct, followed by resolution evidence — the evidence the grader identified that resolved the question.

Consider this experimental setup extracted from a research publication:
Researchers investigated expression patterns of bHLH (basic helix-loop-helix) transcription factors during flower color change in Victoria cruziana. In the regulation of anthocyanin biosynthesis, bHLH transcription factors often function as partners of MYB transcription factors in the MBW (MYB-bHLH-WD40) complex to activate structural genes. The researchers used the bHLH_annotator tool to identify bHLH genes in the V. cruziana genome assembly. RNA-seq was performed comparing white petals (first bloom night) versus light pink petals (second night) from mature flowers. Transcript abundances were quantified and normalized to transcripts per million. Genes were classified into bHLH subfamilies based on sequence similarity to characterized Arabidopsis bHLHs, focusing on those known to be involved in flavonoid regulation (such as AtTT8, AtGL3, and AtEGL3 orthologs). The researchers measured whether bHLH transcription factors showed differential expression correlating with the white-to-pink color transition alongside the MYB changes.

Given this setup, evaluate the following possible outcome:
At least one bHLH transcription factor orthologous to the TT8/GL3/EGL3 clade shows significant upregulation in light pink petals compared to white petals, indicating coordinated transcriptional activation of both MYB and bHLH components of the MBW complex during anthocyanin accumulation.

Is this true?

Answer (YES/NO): YES